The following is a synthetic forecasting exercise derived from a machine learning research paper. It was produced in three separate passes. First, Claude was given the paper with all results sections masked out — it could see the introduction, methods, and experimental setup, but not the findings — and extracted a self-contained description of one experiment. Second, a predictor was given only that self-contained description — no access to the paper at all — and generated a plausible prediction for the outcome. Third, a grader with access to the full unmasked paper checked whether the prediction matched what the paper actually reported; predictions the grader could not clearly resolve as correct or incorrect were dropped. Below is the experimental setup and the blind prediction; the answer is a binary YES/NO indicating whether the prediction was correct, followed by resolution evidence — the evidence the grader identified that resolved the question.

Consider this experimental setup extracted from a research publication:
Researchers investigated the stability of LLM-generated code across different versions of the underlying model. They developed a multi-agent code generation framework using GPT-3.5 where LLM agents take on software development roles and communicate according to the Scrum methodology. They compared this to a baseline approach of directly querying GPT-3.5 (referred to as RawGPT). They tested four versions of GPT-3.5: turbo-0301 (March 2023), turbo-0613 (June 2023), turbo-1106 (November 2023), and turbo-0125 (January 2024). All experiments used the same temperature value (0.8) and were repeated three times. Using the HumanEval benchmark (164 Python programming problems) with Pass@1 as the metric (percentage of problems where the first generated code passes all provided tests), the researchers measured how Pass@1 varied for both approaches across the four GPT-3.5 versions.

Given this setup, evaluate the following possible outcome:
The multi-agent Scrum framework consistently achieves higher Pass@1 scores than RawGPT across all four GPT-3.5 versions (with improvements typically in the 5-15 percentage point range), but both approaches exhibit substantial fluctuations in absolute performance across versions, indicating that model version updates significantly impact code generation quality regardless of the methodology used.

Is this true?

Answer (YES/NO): NO